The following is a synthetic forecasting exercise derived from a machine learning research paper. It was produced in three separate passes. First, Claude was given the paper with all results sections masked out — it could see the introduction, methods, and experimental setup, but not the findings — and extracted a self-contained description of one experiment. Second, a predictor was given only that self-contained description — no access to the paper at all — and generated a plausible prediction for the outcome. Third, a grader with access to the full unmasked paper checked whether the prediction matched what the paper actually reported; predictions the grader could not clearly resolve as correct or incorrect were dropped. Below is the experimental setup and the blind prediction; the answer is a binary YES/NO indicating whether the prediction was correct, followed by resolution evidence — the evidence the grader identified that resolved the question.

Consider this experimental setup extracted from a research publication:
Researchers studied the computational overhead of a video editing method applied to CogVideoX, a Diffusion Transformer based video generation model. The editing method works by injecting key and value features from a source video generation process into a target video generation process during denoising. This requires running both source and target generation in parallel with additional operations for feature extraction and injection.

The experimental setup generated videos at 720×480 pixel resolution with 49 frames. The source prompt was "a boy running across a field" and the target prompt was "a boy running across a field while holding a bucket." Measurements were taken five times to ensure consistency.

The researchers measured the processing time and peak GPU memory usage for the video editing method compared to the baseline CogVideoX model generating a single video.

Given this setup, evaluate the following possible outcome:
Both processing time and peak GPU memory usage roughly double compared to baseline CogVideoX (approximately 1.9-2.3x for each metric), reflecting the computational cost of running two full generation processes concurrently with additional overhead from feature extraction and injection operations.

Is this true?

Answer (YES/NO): NO